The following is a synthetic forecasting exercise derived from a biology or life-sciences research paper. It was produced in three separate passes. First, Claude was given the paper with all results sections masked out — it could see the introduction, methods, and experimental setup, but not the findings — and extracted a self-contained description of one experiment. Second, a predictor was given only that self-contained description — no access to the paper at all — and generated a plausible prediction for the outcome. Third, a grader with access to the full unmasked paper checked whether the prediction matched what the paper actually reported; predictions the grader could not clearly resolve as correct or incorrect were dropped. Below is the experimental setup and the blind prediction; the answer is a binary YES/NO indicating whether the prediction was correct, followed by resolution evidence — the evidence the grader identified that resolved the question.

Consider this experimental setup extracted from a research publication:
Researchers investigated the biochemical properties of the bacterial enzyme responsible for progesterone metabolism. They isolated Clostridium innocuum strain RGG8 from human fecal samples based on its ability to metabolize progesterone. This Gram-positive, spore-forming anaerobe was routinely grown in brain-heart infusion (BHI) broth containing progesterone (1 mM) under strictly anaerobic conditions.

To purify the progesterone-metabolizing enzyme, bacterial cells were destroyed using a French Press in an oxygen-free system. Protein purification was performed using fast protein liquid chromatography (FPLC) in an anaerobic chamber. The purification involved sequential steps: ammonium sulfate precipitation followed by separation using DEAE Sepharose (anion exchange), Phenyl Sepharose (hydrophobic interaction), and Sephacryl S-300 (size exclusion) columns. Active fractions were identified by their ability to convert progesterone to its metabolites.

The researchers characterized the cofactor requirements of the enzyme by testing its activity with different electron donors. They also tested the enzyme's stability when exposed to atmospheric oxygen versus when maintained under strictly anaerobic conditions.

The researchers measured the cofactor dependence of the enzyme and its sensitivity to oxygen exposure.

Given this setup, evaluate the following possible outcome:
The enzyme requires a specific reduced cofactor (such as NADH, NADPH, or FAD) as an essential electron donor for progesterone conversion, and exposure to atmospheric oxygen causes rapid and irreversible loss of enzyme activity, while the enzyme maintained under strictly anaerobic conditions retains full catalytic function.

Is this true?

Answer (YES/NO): NO